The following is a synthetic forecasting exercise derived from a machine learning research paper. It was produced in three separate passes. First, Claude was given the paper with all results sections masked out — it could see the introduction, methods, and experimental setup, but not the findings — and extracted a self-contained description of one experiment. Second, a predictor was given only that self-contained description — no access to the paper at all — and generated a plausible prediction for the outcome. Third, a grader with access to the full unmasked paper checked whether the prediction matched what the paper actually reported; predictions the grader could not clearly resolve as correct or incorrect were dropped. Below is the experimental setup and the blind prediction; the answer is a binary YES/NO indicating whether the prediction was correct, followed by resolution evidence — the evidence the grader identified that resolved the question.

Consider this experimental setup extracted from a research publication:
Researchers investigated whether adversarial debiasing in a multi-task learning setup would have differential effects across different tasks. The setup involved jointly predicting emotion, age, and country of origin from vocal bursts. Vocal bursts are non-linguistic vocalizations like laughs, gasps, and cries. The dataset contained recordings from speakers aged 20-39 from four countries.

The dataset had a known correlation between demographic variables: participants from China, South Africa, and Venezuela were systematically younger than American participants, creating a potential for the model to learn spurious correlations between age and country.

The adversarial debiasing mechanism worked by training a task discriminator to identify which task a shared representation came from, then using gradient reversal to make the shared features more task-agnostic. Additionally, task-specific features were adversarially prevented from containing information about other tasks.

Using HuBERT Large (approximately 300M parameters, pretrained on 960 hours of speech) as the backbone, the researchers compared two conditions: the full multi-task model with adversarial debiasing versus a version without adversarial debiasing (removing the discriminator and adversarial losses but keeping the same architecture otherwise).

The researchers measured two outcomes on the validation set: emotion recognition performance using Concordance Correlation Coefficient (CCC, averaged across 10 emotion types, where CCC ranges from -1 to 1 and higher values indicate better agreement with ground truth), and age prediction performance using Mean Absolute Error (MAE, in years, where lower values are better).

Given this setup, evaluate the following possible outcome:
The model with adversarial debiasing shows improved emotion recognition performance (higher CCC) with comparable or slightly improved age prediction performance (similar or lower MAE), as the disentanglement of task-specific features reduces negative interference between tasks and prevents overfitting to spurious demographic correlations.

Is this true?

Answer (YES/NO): NO